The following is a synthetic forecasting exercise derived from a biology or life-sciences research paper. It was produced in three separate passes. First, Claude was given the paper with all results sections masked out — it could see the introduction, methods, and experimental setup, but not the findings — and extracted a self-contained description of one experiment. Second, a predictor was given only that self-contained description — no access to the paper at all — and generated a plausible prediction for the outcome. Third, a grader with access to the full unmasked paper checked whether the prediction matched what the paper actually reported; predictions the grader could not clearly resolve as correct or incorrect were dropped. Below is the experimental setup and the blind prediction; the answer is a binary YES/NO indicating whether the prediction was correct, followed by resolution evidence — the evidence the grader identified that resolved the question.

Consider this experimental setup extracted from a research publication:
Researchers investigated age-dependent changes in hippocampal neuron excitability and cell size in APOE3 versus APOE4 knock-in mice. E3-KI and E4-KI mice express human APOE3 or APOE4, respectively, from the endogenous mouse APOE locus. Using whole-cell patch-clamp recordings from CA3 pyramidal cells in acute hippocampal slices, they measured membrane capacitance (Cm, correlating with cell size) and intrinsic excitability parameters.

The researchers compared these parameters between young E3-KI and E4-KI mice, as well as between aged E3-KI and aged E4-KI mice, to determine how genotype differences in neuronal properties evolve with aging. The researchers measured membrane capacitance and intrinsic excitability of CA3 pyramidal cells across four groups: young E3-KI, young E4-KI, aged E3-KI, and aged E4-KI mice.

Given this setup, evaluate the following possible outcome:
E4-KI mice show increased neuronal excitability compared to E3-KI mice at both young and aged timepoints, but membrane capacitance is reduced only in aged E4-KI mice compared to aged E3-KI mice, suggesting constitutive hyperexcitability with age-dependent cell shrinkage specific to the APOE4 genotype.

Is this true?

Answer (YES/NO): NO